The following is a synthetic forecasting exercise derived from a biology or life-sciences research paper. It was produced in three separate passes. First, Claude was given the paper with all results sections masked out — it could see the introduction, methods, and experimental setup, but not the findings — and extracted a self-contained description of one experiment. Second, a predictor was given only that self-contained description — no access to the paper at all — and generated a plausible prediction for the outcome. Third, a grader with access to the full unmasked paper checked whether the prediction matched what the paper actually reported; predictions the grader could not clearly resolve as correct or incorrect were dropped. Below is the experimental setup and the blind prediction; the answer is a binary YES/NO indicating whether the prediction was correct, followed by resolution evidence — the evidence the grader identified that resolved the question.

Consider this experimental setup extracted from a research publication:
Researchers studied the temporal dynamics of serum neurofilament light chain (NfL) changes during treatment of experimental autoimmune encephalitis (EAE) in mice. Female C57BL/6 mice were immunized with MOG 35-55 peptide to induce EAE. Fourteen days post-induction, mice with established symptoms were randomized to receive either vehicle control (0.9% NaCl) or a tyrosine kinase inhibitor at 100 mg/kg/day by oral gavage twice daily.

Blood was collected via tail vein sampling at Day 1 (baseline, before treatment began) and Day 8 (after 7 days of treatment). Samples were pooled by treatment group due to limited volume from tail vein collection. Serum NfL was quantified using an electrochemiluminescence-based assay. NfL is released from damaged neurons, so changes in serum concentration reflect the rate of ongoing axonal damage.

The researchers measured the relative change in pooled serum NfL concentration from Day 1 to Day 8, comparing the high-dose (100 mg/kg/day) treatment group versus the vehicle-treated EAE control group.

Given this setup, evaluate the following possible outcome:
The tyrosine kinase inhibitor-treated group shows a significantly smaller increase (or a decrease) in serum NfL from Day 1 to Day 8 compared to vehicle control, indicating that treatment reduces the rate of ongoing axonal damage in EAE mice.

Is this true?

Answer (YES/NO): YES